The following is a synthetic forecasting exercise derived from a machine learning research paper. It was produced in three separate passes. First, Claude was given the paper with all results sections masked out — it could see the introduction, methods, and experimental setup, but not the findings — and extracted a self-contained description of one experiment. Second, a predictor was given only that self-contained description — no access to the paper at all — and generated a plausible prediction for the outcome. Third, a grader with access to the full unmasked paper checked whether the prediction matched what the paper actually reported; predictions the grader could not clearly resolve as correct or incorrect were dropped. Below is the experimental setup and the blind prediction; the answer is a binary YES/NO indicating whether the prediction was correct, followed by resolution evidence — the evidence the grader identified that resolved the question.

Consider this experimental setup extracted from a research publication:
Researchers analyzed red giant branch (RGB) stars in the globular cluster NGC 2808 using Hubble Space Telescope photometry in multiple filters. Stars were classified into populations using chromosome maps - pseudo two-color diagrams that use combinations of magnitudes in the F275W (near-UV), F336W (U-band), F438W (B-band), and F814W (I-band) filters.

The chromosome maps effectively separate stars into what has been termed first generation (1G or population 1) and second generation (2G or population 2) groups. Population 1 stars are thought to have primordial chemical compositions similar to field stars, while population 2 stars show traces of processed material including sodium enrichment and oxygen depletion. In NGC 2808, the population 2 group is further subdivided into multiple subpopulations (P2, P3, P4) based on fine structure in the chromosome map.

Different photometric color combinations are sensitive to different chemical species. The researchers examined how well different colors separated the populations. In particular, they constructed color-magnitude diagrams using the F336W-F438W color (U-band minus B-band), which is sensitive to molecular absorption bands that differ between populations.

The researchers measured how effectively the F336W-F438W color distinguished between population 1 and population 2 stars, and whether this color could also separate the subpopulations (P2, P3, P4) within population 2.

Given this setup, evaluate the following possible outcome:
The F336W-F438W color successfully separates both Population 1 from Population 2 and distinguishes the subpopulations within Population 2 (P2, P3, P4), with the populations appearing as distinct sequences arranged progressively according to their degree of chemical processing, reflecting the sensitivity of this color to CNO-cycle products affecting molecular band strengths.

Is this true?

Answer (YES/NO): NO